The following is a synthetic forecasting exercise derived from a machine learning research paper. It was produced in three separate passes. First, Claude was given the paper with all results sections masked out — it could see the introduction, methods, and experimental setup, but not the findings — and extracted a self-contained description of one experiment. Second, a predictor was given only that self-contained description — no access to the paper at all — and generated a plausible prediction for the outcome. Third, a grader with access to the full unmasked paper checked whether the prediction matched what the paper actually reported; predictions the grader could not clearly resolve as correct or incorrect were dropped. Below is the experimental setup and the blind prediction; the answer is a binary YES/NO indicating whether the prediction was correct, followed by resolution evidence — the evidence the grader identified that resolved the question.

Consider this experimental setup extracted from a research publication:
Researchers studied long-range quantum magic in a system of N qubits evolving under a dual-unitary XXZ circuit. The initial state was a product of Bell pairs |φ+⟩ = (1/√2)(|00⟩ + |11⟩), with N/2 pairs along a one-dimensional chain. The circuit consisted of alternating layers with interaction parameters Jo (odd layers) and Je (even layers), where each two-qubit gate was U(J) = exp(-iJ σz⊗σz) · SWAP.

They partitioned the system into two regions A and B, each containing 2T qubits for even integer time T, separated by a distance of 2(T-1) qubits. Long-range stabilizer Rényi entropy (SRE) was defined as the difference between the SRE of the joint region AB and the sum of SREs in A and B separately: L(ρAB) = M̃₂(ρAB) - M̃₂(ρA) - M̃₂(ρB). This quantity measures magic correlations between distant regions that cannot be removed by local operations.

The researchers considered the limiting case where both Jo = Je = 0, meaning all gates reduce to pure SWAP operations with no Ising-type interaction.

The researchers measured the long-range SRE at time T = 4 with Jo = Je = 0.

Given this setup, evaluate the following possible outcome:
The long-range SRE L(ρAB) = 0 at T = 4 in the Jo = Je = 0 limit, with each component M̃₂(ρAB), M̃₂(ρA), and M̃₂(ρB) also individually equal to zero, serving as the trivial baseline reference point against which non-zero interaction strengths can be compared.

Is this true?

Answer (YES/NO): YES